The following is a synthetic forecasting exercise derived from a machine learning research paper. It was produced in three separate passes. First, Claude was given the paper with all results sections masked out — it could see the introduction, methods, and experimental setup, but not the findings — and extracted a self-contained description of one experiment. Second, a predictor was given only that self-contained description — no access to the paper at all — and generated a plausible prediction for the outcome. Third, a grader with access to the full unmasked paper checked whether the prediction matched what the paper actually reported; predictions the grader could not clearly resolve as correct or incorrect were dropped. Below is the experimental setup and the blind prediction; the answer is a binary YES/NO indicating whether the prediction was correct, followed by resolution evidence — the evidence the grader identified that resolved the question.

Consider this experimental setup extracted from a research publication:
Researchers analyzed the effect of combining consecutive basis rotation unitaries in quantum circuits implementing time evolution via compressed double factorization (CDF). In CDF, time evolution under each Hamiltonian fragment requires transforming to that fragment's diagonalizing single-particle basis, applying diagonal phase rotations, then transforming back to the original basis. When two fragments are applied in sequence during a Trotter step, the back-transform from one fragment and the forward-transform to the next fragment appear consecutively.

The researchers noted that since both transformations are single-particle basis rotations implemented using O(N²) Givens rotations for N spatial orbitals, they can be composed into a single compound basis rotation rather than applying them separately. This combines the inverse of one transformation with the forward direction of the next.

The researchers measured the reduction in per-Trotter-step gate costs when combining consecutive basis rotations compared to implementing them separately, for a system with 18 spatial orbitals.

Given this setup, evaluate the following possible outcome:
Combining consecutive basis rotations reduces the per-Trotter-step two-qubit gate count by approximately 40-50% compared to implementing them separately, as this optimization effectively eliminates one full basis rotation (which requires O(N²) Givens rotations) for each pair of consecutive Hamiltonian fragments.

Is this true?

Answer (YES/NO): NO